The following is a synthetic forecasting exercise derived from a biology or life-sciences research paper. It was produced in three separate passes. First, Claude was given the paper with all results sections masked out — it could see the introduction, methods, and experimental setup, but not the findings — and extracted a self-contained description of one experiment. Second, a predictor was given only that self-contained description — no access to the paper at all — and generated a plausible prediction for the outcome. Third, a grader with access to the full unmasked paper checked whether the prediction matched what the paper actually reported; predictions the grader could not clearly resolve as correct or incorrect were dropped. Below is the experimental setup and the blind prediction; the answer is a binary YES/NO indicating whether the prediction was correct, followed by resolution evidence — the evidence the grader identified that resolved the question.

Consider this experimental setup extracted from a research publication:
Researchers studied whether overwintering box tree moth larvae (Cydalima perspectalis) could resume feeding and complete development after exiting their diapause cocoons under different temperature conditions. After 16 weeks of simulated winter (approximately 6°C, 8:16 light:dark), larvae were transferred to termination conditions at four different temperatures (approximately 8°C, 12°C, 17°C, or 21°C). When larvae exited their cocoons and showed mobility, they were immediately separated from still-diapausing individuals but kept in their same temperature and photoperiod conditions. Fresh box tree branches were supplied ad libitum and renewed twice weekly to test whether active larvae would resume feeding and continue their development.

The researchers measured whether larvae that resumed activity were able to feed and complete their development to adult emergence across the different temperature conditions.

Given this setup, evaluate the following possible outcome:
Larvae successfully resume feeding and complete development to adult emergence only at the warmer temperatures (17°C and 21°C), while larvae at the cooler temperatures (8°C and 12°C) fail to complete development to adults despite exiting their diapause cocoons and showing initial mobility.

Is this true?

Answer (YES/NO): NO